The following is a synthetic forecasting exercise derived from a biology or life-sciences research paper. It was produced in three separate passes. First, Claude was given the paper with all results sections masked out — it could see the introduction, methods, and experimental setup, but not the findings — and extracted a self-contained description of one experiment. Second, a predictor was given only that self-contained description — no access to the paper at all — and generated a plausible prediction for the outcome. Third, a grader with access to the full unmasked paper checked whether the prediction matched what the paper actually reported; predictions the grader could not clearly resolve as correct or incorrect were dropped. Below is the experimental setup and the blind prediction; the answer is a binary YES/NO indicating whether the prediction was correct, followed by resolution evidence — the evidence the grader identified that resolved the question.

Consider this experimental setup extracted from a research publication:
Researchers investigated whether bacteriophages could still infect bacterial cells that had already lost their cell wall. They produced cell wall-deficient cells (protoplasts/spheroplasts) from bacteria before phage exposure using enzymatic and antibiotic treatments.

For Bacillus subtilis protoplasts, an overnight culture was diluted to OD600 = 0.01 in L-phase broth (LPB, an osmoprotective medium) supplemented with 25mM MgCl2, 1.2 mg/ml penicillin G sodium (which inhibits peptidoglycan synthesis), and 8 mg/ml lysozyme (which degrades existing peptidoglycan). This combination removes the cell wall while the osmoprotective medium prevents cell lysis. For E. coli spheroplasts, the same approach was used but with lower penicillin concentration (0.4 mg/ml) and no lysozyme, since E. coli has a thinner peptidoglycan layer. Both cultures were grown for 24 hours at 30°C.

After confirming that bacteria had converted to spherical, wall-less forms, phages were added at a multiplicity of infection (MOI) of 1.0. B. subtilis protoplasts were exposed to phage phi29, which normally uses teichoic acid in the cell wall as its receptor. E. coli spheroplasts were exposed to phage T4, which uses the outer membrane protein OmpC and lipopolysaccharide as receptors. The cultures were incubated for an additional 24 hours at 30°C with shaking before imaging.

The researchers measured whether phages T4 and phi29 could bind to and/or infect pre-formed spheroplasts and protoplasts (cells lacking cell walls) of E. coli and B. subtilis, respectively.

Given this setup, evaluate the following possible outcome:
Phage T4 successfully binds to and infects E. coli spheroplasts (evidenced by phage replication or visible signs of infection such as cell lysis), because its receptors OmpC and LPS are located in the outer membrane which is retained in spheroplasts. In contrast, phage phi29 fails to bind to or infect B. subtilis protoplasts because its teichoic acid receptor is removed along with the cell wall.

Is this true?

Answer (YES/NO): NO